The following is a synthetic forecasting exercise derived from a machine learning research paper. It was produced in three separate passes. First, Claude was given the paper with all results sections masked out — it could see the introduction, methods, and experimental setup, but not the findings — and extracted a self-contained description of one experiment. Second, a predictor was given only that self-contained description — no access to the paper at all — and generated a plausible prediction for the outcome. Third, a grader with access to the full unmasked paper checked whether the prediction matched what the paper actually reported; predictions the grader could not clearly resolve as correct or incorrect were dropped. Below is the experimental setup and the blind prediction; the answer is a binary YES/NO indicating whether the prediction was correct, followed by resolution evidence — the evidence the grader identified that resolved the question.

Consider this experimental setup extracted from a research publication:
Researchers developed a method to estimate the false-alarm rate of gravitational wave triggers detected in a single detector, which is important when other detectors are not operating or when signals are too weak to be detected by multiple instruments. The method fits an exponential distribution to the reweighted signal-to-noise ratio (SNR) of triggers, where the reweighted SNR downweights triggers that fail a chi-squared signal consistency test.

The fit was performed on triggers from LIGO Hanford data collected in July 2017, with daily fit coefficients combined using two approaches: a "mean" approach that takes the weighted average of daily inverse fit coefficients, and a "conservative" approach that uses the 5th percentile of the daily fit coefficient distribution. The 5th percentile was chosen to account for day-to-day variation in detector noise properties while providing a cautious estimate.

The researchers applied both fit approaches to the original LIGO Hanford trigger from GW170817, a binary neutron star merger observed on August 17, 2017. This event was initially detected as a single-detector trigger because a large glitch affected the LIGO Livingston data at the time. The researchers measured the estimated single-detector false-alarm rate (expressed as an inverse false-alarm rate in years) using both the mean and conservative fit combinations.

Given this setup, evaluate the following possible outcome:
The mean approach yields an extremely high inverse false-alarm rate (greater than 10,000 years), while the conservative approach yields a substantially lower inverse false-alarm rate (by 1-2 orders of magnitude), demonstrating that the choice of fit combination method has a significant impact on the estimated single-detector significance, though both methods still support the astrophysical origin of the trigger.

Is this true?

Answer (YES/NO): YES